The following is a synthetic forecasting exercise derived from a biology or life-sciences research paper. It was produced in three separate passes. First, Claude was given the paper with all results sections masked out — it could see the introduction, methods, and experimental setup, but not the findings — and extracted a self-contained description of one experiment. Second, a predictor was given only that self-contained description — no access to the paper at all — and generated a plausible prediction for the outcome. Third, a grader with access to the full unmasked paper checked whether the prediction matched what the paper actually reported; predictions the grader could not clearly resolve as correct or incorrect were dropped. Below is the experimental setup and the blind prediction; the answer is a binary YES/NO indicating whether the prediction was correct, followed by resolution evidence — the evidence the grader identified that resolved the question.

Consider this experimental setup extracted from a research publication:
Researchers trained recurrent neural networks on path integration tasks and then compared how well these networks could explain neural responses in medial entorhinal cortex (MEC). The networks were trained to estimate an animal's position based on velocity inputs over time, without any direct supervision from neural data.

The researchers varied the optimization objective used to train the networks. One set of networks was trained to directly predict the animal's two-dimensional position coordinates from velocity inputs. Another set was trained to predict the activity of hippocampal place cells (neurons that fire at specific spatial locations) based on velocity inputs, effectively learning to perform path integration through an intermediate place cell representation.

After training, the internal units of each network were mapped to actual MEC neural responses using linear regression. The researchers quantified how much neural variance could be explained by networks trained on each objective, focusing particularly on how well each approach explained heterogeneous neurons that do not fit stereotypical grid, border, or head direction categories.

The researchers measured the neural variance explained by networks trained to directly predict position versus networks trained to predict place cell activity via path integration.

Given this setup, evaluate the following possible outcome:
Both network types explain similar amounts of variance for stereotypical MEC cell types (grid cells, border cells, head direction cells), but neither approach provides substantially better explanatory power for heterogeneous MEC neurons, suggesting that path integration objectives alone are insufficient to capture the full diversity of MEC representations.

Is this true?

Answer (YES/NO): NO